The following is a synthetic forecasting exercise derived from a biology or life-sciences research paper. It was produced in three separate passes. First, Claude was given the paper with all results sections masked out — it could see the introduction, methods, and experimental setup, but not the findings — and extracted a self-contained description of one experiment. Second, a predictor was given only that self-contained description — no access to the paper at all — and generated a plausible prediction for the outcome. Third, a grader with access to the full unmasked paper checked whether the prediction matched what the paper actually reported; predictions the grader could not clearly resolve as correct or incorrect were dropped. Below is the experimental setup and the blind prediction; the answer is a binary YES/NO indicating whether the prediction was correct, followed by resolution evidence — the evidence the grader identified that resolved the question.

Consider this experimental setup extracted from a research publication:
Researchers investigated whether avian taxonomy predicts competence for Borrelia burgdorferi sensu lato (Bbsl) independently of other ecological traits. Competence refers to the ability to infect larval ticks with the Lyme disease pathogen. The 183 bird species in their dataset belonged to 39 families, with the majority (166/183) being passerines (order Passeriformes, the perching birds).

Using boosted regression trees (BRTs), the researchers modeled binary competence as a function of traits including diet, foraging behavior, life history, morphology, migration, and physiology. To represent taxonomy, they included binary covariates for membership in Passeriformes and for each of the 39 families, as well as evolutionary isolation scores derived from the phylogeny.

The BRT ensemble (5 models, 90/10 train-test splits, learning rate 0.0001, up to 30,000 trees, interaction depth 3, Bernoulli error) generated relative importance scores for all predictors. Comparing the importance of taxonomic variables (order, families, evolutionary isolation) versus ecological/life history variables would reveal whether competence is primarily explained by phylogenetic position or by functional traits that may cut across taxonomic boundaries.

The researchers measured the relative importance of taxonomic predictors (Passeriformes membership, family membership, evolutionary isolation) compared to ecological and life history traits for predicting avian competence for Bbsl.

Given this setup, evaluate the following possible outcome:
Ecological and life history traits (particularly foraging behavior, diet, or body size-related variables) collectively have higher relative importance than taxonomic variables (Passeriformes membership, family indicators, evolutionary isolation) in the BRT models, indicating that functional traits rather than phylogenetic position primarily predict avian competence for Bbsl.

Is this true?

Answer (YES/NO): NO